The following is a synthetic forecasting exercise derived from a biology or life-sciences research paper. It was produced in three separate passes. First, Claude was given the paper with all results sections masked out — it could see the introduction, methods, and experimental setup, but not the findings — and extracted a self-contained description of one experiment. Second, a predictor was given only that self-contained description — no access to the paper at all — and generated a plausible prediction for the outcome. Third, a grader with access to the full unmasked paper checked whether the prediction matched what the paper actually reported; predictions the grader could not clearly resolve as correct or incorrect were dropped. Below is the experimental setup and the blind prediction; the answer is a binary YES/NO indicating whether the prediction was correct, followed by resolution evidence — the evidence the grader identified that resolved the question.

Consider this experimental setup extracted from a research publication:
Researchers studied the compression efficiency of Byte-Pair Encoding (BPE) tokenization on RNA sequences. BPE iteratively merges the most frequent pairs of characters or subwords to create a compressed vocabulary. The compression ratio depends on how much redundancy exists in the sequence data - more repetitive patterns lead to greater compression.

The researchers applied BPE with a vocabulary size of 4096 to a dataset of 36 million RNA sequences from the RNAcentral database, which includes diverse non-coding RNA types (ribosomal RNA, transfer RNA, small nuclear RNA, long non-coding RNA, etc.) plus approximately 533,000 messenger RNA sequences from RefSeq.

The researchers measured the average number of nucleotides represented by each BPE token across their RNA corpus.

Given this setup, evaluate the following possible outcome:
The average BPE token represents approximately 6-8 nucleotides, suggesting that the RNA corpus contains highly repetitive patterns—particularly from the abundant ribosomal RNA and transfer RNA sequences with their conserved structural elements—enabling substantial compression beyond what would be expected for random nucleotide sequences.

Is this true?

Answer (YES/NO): YES